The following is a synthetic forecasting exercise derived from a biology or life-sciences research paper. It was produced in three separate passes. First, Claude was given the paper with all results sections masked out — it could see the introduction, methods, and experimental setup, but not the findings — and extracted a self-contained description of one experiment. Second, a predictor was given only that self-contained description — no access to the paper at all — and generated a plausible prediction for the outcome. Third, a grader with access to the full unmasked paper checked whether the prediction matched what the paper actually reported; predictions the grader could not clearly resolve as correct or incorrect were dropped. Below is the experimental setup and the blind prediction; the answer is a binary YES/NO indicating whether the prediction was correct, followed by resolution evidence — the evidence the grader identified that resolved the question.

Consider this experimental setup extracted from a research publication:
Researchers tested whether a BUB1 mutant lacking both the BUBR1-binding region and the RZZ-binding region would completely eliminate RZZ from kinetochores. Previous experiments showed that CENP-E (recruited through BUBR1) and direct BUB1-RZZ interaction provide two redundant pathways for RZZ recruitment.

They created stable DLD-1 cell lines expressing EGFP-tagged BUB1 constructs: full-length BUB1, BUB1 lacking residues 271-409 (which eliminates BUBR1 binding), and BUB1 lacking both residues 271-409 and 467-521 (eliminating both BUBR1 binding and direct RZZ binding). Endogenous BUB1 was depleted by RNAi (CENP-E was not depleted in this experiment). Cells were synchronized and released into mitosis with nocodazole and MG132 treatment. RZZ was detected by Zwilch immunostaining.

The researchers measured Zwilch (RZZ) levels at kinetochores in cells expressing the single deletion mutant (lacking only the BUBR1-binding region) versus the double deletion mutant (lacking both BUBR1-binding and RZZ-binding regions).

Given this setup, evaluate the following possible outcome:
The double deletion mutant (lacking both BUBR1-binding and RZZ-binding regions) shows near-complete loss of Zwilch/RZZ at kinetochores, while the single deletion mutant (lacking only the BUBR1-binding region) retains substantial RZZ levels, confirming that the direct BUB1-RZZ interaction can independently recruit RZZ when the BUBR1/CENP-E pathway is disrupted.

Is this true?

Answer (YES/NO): YES